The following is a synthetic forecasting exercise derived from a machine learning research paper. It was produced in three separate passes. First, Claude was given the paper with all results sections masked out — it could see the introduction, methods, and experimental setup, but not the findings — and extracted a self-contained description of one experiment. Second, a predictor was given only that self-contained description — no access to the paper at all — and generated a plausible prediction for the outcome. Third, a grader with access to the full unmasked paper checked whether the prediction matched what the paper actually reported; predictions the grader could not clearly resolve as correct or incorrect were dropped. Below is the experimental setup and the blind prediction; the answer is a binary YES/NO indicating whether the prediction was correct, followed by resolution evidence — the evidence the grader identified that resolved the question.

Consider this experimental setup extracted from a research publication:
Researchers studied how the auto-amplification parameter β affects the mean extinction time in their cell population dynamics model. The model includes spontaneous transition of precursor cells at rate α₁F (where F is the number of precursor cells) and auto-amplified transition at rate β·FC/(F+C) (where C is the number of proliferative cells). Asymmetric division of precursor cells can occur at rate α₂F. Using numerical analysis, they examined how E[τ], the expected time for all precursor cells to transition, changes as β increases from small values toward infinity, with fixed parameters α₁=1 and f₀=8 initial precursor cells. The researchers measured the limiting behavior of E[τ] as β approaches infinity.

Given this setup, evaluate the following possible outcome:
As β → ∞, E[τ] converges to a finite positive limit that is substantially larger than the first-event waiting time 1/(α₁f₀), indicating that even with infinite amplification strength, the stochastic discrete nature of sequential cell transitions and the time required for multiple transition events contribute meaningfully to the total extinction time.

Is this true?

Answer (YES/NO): NO